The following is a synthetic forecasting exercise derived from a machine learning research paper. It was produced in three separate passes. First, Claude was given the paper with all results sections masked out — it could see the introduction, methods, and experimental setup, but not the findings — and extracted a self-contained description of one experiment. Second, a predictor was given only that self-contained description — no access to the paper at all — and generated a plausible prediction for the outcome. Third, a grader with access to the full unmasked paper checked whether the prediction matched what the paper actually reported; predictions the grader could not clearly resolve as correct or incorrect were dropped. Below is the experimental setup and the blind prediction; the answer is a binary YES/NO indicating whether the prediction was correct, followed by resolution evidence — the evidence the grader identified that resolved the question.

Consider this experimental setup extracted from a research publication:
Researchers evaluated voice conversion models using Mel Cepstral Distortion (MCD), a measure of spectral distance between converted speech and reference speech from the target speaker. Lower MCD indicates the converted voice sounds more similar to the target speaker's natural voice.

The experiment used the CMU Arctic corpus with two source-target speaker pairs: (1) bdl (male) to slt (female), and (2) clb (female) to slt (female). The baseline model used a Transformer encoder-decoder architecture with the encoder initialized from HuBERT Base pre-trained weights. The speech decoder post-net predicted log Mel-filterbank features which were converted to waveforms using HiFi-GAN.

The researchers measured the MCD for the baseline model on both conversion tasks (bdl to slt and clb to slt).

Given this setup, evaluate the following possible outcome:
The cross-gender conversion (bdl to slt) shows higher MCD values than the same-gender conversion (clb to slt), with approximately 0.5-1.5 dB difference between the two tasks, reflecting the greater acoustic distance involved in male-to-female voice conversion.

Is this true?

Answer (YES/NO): NO